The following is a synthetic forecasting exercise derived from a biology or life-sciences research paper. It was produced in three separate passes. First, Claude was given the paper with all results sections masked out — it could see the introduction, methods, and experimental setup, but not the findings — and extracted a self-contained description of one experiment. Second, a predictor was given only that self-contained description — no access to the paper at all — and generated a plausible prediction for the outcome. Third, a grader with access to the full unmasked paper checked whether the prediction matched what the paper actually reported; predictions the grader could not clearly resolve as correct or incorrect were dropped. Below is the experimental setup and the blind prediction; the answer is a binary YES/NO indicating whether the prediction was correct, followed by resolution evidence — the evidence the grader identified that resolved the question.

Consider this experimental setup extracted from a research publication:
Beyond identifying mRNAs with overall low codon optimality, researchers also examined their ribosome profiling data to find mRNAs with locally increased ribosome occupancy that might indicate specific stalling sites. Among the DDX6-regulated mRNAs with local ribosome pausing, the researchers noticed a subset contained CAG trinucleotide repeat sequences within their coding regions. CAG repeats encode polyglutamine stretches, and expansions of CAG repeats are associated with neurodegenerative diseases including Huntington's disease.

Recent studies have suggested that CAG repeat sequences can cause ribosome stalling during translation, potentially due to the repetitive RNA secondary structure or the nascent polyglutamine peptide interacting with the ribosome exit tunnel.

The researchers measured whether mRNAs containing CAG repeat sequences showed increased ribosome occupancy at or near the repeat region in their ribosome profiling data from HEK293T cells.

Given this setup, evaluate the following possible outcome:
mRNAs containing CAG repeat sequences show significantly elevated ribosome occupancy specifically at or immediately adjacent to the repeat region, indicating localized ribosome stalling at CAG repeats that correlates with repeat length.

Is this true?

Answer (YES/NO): NO